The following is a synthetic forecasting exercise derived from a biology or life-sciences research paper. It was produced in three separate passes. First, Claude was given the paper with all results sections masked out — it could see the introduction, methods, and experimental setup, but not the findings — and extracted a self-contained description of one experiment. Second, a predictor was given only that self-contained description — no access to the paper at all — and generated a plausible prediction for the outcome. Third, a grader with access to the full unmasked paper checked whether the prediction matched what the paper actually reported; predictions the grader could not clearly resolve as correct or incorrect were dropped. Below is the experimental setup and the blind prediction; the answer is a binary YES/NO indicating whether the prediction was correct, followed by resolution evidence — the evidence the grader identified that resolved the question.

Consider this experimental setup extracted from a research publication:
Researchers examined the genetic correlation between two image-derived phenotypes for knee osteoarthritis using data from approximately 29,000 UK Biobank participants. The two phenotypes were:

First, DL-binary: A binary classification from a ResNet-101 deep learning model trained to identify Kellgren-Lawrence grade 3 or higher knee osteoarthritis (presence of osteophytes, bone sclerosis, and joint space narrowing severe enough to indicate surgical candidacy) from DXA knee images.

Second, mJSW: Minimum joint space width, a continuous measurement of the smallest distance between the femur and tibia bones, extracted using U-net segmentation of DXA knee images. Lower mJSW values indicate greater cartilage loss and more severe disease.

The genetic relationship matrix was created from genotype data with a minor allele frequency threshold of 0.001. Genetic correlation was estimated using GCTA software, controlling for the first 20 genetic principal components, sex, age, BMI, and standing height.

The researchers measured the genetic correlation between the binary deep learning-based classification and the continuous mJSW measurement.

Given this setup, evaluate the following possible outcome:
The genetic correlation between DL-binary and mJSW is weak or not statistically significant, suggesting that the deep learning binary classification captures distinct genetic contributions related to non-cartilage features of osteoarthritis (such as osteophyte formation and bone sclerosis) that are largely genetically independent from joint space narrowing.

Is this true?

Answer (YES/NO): NO